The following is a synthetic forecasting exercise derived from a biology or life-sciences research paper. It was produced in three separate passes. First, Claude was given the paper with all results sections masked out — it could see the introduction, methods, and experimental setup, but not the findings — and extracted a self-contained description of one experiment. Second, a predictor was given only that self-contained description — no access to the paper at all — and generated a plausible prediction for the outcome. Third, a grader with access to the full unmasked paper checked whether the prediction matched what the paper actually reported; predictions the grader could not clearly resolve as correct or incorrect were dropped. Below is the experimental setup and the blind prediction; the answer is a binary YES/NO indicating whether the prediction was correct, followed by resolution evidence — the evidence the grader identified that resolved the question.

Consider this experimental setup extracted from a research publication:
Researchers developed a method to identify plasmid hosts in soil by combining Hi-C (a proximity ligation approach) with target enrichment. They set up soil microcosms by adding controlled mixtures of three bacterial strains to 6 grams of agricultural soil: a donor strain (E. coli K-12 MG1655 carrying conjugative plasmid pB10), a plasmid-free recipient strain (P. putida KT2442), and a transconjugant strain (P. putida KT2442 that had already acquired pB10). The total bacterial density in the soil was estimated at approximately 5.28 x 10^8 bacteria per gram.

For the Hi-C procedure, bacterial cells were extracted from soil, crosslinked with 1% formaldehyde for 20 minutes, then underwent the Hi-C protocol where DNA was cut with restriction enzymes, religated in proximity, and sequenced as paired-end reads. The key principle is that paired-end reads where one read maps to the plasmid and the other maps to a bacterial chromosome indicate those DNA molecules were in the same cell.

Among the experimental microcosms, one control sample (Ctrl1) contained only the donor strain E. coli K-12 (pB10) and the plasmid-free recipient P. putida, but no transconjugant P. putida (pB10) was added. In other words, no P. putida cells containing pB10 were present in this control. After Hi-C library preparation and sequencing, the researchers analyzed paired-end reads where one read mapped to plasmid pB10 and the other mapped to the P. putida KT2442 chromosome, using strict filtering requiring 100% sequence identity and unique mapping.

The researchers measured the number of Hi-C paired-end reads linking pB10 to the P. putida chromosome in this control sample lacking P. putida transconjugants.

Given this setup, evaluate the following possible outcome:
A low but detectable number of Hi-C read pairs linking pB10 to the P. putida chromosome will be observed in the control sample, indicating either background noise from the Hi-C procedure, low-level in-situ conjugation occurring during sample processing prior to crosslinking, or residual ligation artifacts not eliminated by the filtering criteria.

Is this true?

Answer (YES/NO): NO